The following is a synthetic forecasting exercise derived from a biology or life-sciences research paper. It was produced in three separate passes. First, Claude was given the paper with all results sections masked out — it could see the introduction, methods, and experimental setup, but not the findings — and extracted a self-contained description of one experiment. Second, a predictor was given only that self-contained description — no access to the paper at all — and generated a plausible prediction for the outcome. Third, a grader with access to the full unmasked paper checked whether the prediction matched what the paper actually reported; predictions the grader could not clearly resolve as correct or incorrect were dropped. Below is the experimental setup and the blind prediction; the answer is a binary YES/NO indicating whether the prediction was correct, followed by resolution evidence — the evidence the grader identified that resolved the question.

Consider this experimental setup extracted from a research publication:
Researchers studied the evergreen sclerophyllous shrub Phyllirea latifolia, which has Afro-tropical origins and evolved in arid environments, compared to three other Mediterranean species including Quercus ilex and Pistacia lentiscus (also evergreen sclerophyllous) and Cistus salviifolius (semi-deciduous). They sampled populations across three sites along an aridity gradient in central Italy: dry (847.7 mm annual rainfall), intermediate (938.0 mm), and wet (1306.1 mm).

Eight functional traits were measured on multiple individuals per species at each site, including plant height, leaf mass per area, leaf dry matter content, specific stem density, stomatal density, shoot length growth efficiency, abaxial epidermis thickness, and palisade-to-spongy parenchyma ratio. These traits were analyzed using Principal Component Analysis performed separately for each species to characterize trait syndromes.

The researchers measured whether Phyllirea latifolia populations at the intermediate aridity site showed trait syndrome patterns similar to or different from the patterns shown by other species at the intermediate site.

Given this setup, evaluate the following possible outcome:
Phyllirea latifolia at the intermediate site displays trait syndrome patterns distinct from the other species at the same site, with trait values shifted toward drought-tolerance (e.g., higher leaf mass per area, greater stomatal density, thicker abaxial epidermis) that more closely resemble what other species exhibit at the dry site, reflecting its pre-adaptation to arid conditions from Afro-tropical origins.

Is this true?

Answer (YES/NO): NO